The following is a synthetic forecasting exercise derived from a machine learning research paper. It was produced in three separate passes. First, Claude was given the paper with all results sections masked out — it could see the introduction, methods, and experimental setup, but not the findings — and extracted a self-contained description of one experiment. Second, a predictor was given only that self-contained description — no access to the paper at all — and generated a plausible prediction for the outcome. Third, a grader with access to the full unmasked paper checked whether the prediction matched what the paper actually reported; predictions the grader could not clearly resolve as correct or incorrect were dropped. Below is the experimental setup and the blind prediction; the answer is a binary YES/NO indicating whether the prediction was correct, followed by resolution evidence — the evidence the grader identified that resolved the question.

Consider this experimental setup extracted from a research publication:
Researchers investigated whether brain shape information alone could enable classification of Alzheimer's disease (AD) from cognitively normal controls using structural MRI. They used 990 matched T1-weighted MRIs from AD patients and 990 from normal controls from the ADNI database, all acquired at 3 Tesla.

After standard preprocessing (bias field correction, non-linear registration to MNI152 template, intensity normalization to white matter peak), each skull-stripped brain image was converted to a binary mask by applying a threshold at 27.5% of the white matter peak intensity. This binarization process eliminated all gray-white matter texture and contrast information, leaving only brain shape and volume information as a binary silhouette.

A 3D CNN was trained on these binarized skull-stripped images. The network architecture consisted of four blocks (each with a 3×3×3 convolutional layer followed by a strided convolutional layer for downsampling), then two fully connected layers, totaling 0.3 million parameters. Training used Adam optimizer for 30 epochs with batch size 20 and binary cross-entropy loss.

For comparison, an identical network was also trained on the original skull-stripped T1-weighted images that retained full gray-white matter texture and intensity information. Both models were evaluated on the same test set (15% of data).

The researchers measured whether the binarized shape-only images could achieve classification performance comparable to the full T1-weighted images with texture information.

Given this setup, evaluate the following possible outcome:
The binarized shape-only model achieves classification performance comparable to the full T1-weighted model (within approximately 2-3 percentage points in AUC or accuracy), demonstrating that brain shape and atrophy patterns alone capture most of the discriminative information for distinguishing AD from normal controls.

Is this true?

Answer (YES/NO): YES